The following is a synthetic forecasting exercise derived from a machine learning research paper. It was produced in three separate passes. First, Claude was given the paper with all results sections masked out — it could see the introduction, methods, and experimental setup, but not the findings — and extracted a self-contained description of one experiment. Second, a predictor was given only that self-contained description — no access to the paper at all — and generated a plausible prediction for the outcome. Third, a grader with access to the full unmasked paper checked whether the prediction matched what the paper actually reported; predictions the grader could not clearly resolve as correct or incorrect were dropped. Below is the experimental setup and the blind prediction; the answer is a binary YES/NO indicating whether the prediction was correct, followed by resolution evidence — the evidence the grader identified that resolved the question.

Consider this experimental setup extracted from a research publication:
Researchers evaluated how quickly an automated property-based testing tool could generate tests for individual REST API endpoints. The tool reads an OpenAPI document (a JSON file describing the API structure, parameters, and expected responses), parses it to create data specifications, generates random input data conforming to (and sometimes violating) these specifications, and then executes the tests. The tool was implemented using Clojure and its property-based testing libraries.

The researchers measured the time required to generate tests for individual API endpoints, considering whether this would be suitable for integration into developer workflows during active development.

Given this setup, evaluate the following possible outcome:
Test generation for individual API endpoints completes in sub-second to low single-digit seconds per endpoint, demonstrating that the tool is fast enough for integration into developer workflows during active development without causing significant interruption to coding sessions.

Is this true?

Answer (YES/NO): YES